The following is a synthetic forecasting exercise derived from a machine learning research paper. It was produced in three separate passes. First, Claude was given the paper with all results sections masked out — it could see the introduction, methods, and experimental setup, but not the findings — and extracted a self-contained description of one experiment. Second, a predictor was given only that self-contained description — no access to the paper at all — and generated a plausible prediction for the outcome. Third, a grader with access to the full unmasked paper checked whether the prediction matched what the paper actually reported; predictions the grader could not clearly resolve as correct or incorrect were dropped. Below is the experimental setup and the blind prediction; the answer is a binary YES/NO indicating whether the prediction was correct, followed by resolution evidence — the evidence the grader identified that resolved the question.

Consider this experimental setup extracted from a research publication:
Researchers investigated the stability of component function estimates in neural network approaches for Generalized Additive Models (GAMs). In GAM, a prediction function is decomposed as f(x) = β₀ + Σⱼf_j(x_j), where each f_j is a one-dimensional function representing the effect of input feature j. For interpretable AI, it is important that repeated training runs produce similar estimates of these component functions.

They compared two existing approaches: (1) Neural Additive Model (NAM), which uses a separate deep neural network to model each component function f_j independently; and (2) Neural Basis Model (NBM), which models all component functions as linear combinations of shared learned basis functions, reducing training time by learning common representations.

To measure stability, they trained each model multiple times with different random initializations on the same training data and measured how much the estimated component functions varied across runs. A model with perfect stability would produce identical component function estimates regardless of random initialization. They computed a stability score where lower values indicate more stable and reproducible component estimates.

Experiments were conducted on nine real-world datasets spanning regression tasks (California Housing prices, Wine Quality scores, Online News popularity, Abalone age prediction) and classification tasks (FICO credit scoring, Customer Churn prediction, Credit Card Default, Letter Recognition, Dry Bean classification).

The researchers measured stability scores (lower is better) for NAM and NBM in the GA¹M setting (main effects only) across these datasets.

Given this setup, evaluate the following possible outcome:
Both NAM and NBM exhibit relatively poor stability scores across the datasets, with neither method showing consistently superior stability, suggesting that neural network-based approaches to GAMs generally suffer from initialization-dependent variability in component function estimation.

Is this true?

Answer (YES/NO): NO